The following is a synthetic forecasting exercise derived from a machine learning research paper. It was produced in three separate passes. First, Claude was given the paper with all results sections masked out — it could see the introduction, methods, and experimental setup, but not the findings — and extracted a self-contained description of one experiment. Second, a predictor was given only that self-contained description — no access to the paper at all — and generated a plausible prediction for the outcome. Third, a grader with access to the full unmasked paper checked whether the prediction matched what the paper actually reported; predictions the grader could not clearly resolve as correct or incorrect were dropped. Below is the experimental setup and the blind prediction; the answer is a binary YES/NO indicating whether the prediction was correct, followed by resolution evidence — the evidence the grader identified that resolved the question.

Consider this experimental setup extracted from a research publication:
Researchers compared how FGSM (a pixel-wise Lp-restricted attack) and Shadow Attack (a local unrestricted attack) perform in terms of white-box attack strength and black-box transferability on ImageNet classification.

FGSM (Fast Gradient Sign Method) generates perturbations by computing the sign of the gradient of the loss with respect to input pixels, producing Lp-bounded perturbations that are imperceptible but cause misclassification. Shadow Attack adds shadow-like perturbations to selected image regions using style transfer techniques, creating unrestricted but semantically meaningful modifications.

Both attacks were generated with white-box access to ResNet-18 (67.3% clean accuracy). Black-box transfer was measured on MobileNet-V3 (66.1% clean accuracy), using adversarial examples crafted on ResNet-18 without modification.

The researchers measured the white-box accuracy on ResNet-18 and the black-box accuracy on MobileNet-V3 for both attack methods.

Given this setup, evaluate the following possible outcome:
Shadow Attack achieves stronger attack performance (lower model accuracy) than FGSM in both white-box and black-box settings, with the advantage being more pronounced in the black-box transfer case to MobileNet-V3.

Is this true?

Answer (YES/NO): NO